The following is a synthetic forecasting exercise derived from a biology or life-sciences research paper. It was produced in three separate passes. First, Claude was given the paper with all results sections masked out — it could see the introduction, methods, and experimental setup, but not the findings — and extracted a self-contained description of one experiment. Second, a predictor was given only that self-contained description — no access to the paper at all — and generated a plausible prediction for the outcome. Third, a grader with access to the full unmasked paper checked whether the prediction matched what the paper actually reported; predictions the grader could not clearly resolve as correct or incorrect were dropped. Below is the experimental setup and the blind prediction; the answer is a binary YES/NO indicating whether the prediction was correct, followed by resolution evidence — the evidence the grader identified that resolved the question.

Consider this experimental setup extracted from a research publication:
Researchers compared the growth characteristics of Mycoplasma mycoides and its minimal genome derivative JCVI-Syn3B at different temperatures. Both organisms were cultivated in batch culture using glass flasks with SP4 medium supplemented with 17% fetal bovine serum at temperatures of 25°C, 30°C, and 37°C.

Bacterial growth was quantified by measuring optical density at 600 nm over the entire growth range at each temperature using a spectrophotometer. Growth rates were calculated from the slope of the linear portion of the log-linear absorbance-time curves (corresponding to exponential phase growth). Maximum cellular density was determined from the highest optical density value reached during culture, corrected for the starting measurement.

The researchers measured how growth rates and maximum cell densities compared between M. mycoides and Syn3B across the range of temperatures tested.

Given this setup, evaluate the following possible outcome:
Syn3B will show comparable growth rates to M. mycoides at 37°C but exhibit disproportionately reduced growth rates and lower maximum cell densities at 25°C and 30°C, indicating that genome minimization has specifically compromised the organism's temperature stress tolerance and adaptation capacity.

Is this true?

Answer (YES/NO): NO